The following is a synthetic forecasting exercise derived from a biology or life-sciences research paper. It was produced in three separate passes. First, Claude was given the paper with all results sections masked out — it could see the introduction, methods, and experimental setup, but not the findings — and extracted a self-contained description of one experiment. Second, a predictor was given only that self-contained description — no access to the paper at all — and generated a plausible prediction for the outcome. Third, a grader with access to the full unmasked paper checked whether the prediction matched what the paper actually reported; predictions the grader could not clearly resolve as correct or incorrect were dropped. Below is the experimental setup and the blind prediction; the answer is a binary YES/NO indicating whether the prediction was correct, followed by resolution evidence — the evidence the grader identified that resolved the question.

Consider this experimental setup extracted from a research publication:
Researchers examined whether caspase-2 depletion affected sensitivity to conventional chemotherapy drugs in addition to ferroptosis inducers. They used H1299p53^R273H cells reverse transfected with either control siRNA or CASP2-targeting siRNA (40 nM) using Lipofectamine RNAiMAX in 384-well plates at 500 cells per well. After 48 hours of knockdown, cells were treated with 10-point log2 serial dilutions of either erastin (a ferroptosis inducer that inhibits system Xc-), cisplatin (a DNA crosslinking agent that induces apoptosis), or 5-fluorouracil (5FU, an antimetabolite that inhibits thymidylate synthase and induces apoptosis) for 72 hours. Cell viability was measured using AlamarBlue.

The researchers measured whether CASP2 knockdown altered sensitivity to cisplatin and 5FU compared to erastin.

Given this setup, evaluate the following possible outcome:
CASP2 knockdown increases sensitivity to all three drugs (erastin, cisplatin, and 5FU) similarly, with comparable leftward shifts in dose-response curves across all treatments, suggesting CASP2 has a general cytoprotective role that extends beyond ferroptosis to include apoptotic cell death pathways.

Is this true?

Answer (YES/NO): NO